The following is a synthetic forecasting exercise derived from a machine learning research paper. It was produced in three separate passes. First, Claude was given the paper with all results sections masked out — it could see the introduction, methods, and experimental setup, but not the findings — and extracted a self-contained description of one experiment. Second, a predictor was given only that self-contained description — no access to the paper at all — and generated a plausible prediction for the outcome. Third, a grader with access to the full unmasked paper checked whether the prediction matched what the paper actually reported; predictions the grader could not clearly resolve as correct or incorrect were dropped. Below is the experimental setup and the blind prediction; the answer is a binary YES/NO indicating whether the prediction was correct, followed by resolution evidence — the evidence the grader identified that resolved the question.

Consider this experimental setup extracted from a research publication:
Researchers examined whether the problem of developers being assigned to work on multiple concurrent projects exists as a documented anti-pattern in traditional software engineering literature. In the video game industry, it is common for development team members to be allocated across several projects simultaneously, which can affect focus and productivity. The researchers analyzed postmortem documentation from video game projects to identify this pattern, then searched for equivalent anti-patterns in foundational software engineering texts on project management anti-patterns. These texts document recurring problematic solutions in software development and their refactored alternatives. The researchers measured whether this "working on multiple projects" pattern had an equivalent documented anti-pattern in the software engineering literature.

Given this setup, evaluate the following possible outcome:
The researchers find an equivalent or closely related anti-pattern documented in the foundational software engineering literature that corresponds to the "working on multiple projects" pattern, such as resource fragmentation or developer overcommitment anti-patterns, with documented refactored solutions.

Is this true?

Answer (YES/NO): NO